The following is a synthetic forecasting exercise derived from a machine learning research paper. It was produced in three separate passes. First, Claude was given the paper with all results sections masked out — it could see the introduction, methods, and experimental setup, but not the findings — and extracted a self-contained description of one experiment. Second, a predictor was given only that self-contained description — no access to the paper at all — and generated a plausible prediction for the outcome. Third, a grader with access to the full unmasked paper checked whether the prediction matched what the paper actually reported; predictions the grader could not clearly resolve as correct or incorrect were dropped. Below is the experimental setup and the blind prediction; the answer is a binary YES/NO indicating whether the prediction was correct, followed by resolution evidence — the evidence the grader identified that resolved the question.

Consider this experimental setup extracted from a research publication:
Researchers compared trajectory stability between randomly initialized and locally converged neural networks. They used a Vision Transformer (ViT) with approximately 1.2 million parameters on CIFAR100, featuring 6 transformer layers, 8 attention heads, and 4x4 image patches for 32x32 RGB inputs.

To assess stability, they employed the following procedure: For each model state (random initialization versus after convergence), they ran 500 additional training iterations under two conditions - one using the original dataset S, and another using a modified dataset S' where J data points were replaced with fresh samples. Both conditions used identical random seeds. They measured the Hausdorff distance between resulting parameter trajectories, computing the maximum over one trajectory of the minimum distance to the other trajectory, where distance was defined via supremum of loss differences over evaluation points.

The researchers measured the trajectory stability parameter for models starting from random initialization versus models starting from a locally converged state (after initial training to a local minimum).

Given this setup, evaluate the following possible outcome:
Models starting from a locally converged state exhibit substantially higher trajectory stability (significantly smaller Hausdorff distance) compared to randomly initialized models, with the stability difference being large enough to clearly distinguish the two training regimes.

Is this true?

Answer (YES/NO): NO